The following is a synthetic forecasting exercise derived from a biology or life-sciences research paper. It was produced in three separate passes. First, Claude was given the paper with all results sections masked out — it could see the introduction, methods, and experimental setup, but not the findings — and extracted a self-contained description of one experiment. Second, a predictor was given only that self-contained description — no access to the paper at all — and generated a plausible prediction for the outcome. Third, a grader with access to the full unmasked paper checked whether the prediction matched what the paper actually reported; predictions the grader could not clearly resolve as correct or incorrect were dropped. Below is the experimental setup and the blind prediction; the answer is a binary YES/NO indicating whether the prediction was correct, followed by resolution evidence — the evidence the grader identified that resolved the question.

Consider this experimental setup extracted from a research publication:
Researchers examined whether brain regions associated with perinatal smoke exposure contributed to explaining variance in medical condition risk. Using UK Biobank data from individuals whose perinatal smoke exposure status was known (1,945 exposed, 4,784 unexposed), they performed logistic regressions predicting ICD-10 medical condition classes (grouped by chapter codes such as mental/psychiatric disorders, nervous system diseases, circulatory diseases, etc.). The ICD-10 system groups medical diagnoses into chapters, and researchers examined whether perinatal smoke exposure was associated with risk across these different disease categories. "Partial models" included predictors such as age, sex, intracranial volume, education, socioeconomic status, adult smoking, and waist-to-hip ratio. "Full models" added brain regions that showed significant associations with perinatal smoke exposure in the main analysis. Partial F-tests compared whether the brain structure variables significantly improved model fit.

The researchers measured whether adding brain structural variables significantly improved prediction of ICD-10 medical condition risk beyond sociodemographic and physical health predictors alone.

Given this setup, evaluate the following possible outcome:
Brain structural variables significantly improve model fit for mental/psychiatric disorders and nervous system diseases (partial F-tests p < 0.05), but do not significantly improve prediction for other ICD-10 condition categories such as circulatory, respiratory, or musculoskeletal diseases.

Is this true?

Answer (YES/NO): NO